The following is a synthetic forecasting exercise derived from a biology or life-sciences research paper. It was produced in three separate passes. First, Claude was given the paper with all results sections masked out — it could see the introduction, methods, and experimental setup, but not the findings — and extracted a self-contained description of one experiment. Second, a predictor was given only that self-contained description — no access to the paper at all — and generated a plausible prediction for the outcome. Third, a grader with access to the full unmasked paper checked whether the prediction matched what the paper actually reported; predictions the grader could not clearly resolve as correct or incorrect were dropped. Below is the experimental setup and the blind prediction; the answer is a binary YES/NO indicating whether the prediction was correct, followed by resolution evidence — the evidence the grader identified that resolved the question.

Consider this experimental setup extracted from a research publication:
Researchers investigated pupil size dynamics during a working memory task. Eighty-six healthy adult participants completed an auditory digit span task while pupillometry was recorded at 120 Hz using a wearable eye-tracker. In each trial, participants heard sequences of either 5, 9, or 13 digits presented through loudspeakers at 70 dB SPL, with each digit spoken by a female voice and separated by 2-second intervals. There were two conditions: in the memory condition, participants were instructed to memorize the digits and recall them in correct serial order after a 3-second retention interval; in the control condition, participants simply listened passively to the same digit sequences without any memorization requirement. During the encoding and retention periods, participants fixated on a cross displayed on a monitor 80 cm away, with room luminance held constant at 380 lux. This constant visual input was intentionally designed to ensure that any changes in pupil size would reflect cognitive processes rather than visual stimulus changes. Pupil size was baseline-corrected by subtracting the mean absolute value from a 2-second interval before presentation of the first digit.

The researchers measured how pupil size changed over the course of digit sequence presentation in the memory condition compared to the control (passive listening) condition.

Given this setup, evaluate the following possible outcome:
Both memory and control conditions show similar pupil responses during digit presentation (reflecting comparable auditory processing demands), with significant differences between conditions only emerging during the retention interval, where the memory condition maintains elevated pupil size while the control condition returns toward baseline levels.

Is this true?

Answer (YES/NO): NO